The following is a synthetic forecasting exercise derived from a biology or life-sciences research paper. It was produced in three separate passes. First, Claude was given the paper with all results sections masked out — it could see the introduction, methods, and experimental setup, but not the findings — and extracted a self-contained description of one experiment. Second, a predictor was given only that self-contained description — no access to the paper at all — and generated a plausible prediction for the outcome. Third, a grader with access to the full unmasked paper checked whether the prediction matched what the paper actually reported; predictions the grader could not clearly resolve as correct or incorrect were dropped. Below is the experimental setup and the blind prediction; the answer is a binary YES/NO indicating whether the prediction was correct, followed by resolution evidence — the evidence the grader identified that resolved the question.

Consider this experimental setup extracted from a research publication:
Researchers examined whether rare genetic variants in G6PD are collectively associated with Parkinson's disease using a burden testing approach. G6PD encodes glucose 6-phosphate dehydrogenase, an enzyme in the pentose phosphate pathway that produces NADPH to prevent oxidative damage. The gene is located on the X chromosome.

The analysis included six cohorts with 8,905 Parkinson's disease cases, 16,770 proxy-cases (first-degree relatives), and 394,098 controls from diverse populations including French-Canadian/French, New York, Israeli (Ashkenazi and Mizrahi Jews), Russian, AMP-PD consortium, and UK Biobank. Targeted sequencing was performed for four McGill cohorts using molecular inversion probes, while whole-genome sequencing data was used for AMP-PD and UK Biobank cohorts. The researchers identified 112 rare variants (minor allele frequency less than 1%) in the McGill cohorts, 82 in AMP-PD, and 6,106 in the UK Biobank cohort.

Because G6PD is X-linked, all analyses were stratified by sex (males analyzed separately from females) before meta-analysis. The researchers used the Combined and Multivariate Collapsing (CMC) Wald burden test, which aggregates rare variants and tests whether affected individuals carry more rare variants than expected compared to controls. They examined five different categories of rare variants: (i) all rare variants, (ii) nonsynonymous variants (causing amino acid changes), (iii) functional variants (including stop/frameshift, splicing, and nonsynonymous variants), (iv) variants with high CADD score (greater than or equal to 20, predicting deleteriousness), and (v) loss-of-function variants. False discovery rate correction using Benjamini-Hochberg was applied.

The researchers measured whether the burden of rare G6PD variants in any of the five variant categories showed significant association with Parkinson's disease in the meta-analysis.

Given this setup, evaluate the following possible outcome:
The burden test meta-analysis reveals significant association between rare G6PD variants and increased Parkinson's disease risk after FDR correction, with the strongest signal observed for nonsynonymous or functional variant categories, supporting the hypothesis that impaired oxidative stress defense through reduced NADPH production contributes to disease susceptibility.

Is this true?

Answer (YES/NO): NO